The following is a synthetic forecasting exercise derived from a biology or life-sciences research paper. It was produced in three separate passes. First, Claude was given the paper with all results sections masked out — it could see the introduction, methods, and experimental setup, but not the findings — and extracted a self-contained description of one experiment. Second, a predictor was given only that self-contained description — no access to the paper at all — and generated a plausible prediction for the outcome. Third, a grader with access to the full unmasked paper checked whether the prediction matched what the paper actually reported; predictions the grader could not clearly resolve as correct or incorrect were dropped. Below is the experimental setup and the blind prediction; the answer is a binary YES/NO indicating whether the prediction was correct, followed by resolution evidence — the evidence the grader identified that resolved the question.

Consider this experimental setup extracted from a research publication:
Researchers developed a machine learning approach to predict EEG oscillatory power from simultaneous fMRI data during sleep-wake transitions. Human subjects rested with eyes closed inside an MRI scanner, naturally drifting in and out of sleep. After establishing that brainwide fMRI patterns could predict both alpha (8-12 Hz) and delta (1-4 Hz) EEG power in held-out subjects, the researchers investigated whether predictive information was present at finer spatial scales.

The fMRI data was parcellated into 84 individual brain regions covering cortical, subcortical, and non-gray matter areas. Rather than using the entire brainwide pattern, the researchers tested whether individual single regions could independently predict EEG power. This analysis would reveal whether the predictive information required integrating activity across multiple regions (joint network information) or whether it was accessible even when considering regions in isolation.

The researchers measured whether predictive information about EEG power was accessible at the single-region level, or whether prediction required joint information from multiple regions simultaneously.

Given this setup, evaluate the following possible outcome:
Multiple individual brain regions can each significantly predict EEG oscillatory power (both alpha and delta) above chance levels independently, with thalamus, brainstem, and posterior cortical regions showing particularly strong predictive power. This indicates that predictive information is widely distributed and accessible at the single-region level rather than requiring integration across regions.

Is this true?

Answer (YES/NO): NO